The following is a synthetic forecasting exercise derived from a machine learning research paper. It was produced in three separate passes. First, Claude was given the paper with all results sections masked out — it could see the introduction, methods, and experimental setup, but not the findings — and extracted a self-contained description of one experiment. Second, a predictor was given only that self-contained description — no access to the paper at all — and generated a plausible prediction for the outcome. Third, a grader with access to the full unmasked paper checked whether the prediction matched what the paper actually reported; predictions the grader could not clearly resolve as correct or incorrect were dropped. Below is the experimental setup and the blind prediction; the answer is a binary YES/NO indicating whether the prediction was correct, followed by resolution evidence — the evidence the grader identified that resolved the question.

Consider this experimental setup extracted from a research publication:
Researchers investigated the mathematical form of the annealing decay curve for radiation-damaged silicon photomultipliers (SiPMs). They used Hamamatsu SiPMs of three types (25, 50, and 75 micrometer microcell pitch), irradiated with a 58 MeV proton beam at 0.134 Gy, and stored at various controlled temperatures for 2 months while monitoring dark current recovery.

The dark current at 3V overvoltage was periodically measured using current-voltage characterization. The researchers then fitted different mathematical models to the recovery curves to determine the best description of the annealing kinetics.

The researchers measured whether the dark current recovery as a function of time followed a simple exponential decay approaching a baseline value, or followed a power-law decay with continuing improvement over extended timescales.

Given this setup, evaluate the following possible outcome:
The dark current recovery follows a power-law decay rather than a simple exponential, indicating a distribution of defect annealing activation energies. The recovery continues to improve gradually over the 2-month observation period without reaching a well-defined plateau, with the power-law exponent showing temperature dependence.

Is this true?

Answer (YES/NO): NO